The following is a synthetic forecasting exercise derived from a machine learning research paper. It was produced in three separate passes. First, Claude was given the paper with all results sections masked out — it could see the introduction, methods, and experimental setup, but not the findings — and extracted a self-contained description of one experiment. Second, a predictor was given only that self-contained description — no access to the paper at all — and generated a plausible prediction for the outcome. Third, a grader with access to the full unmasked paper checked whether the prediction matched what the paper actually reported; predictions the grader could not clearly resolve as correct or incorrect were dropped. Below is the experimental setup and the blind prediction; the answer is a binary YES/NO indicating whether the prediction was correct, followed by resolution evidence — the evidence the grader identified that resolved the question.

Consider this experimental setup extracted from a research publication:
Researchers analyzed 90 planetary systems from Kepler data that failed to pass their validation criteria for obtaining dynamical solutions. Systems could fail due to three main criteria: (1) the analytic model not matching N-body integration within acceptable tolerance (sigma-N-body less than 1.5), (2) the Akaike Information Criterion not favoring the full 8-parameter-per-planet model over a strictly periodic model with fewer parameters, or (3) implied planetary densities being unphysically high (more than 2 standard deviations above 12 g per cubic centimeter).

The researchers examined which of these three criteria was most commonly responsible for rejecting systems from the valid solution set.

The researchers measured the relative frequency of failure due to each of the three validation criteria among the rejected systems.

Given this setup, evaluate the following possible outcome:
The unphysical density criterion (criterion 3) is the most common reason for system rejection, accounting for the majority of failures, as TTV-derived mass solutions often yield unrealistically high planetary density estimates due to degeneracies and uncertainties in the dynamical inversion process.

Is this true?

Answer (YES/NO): NO